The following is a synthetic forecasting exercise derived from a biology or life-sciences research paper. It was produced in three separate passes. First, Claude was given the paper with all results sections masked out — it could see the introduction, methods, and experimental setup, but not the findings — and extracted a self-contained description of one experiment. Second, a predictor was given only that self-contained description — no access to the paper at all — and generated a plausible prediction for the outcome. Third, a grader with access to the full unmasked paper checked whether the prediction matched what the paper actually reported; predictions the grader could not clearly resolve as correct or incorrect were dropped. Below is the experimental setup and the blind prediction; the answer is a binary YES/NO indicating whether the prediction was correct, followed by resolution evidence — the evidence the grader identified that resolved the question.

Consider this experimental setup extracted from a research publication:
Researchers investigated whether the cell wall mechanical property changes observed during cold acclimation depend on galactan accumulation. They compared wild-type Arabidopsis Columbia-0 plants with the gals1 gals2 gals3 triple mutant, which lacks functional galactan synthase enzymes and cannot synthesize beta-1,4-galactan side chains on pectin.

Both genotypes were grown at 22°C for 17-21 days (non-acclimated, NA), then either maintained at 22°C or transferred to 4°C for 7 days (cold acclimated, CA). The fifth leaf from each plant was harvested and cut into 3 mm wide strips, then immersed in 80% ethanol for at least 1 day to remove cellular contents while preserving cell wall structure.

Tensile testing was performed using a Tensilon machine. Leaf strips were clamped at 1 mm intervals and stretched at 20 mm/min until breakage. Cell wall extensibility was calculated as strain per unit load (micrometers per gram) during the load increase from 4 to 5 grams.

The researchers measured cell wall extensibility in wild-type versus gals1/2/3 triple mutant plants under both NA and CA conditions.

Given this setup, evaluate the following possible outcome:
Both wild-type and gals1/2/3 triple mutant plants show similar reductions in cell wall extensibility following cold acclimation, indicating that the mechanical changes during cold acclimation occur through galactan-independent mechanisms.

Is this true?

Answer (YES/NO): NO